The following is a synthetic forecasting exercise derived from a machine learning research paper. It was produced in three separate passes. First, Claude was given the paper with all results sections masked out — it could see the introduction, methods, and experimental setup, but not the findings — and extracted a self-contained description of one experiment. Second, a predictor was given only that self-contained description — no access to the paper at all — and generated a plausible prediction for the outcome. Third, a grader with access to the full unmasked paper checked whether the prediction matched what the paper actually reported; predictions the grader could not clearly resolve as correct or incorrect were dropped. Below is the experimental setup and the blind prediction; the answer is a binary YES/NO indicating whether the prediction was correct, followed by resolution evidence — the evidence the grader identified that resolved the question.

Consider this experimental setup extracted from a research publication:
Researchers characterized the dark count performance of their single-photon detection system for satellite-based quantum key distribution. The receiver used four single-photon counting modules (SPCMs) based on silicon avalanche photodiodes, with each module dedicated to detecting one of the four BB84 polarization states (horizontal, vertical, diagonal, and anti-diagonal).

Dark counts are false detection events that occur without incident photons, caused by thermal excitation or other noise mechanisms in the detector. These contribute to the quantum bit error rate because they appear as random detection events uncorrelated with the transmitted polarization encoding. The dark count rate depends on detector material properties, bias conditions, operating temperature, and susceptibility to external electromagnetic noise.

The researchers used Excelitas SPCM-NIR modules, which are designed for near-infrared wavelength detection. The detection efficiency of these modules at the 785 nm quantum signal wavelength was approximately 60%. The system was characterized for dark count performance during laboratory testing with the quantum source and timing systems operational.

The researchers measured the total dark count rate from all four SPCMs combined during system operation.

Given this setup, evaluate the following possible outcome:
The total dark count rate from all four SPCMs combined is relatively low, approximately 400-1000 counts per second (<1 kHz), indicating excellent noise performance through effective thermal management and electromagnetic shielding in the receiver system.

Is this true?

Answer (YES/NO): NO